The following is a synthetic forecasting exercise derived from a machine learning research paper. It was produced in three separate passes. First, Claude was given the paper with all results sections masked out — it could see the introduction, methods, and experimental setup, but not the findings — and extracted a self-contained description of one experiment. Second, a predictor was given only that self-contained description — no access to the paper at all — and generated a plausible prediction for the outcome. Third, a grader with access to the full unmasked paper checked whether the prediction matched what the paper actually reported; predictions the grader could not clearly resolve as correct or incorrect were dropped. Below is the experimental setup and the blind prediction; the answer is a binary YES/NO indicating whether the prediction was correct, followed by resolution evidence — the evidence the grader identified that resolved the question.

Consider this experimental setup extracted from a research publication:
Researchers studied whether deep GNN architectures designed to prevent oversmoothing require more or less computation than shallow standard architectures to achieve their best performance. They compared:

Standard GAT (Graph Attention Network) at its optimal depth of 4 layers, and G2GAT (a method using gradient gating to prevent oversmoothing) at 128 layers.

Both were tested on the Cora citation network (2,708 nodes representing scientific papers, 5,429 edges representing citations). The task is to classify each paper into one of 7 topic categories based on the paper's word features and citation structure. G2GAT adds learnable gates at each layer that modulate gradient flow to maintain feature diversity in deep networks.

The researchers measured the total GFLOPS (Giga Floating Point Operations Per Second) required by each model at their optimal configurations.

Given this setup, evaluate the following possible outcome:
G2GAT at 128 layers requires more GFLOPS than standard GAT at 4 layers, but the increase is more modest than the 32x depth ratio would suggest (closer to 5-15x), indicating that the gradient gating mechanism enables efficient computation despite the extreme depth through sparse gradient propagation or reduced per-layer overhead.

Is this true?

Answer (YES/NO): NO